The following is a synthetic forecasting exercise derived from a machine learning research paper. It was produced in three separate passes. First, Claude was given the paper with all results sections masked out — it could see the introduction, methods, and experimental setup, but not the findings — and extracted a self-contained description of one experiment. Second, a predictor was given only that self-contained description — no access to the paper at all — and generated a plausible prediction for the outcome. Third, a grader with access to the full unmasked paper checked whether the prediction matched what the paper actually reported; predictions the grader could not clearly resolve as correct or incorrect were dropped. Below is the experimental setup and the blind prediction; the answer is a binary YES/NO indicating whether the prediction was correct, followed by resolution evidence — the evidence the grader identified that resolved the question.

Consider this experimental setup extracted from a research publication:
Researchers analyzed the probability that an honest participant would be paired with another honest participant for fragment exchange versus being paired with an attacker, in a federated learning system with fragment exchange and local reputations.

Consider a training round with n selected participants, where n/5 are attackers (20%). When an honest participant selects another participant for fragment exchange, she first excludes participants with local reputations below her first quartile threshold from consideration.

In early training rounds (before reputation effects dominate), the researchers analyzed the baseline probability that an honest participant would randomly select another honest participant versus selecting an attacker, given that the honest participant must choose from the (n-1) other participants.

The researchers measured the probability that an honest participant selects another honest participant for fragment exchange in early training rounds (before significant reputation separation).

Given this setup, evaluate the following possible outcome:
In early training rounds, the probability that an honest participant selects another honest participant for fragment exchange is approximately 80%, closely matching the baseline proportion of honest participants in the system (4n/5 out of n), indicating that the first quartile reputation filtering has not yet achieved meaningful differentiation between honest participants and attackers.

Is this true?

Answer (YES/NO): YES